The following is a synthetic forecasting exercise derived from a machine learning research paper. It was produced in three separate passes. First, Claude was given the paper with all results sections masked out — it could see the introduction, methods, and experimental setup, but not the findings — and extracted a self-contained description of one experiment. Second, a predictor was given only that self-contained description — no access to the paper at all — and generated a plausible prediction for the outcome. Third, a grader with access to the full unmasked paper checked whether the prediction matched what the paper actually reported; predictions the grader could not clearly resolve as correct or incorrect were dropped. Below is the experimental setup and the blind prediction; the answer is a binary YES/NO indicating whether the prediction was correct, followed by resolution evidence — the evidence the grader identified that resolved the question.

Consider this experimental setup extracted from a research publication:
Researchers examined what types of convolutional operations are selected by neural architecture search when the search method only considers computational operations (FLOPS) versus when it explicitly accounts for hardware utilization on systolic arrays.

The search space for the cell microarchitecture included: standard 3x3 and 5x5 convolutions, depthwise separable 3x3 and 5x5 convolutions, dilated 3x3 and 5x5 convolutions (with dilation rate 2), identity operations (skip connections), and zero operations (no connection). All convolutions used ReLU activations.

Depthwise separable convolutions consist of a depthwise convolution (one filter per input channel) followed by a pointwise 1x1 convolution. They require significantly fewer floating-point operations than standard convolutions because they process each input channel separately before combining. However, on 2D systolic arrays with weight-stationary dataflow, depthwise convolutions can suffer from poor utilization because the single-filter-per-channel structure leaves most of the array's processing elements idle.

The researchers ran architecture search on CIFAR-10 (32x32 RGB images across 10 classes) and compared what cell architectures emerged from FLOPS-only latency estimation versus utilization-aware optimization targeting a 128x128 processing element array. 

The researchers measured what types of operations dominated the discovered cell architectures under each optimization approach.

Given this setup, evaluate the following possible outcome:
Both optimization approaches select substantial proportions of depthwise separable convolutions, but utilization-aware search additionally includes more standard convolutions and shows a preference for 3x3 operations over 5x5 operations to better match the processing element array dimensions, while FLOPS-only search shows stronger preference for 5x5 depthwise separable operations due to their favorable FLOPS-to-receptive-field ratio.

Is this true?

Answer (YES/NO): NO